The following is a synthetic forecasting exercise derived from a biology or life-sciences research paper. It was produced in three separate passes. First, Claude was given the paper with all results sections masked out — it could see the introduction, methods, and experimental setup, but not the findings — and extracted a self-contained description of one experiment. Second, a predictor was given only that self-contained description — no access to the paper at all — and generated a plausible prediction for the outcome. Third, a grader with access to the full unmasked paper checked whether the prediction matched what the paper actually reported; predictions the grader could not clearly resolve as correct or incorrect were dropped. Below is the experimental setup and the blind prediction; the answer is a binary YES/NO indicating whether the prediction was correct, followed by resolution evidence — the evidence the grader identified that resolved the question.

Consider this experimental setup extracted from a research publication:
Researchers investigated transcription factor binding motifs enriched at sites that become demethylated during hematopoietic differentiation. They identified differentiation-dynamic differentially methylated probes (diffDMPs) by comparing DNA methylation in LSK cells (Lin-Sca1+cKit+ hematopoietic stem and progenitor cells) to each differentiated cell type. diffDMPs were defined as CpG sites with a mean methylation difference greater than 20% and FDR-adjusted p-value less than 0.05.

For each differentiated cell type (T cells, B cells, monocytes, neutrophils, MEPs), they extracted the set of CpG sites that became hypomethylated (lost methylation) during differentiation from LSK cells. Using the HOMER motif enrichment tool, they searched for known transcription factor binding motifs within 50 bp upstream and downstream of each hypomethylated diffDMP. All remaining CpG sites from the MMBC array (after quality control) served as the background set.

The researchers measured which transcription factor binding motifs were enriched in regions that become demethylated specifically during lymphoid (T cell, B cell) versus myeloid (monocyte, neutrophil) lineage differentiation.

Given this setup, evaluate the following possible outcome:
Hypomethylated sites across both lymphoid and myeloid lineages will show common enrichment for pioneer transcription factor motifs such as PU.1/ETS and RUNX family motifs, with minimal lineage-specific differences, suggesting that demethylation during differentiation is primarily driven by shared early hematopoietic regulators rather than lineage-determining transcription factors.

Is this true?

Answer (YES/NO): NO